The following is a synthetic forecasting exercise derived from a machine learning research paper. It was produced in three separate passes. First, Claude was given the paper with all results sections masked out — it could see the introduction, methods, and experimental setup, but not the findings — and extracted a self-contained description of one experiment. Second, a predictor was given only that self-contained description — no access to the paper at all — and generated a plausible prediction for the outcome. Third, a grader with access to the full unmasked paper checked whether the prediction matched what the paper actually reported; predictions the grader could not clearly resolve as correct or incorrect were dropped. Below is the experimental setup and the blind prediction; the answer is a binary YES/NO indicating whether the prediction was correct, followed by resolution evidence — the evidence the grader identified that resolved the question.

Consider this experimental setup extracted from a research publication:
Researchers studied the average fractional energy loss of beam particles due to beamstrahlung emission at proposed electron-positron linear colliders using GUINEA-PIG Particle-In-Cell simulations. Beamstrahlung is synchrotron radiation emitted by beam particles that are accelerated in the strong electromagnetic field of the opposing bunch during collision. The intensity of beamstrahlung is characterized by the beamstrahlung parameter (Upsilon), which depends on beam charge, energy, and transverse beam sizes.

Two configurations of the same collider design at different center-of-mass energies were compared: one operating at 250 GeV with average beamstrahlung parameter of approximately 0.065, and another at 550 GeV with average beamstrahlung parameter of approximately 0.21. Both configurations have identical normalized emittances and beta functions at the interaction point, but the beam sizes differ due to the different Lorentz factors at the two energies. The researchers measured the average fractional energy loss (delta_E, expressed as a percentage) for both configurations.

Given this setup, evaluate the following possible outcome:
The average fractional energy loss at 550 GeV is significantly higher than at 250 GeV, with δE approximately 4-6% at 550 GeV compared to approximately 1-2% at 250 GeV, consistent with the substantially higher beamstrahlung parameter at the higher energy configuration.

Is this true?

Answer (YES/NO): NO